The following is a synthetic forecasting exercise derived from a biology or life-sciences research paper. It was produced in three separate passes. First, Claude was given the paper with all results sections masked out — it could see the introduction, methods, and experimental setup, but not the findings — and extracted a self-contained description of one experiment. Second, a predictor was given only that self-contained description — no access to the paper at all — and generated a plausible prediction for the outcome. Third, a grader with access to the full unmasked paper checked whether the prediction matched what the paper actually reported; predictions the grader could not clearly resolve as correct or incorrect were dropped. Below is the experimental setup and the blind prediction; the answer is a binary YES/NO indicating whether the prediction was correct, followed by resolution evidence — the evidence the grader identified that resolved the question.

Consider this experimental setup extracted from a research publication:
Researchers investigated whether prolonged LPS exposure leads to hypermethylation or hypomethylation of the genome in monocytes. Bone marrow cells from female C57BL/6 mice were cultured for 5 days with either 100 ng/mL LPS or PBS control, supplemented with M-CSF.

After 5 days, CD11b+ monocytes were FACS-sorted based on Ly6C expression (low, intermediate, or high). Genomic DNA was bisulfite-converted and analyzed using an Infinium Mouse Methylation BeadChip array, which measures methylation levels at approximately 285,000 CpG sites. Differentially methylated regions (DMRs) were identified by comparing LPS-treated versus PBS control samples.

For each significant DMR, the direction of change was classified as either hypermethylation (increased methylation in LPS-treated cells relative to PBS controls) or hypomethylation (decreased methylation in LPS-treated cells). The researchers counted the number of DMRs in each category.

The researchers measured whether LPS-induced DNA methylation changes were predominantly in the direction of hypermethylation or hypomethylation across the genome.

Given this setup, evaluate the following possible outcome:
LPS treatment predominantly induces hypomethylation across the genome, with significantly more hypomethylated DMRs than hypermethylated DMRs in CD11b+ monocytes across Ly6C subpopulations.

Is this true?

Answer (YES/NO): NO